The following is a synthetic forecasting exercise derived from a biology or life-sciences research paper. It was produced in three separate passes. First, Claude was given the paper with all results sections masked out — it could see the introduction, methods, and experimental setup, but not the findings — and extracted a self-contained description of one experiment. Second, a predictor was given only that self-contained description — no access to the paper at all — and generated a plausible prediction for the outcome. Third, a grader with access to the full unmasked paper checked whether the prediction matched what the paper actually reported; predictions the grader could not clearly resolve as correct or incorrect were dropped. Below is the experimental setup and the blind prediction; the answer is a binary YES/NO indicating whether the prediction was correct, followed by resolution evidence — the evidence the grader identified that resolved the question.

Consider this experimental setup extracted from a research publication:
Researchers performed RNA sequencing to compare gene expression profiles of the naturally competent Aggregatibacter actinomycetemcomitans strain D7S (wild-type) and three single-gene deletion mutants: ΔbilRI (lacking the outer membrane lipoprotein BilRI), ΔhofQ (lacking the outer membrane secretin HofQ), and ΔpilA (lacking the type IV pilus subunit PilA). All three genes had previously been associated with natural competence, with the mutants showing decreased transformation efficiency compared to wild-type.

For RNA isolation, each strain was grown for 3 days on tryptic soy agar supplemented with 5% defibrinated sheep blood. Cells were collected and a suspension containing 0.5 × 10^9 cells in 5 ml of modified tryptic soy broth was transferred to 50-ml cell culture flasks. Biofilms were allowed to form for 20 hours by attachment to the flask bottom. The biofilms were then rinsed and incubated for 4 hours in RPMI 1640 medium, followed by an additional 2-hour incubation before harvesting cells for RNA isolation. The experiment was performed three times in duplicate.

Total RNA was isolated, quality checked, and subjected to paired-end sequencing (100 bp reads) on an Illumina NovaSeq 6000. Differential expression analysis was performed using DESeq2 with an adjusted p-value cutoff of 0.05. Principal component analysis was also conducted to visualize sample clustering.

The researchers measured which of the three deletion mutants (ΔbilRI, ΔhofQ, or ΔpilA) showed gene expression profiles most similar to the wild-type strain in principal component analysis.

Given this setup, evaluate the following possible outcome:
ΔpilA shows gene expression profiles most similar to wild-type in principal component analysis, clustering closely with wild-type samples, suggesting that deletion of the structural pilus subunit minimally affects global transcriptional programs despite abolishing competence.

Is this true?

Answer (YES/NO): NO